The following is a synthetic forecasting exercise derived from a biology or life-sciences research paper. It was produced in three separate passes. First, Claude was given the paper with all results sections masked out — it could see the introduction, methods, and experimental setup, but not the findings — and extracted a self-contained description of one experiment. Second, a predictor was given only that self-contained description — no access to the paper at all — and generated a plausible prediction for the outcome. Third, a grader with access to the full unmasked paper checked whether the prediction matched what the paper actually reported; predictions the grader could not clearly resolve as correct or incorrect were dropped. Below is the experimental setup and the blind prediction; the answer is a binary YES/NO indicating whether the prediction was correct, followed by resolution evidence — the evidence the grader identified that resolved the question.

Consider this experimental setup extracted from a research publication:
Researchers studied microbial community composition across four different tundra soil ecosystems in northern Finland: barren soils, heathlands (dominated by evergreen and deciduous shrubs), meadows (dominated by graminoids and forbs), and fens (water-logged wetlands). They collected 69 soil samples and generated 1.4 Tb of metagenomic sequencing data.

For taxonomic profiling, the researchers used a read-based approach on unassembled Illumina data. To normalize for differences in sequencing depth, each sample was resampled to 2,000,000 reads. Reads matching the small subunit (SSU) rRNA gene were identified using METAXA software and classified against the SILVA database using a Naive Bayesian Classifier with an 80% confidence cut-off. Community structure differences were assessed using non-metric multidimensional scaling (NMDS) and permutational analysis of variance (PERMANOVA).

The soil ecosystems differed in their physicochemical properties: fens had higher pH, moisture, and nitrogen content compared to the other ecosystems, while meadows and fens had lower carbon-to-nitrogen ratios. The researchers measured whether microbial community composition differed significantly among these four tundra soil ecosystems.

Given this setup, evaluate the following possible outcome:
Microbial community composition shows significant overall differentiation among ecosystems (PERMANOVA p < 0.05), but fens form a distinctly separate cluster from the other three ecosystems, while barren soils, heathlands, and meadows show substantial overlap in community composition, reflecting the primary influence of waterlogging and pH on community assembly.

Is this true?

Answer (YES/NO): YES